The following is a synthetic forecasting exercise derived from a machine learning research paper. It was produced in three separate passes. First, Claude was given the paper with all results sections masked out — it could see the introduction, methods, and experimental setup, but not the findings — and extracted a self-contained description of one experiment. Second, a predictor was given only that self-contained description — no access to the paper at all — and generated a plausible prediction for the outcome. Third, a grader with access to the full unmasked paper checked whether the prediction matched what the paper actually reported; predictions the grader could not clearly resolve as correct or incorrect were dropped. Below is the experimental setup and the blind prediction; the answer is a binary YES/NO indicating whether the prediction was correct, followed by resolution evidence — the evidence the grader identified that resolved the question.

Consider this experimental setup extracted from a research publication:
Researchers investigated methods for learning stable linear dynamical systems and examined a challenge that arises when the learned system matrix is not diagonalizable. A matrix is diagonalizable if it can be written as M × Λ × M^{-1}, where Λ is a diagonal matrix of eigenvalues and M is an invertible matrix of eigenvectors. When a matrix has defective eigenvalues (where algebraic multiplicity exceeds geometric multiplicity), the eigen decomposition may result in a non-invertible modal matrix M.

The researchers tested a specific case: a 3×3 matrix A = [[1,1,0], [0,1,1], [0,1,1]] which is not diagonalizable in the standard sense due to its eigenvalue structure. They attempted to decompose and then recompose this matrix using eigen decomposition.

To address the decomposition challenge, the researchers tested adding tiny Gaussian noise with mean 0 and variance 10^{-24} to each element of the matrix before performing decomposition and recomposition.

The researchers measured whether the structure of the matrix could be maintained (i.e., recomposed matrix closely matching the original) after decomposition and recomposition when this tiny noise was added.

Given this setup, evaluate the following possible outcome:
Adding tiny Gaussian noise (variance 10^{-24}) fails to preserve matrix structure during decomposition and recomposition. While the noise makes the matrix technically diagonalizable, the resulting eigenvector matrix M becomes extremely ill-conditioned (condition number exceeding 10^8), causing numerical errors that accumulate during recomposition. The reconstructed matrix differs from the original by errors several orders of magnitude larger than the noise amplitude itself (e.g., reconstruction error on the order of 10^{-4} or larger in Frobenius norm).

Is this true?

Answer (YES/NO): NO